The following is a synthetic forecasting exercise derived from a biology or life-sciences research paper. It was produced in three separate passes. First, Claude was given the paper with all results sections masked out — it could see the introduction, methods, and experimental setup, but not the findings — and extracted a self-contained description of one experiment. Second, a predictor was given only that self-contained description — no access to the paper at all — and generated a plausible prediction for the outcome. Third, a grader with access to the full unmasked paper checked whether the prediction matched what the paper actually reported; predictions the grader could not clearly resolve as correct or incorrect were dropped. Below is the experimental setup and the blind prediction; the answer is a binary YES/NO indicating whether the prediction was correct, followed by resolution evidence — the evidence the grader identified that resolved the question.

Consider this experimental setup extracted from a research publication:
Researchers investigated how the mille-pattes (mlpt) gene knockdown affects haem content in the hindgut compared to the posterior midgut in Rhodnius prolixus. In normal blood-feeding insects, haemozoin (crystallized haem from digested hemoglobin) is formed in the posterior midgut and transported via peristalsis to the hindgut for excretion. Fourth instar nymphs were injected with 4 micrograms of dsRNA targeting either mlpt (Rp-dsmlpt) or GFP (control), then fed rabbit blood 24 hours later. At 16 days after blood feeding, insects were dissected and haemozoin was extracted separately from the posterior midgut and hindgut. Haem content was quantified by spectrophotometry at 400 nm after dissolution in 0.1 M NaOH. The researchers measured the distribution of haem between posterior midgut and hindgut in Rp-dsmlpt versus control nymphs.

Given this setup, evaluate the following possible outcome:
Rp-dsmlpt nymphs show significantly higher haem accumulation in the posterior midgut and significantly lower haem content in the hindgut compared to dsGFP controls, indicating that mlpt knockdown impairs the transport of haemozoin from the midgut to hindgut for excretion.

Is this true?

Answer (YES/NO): YES